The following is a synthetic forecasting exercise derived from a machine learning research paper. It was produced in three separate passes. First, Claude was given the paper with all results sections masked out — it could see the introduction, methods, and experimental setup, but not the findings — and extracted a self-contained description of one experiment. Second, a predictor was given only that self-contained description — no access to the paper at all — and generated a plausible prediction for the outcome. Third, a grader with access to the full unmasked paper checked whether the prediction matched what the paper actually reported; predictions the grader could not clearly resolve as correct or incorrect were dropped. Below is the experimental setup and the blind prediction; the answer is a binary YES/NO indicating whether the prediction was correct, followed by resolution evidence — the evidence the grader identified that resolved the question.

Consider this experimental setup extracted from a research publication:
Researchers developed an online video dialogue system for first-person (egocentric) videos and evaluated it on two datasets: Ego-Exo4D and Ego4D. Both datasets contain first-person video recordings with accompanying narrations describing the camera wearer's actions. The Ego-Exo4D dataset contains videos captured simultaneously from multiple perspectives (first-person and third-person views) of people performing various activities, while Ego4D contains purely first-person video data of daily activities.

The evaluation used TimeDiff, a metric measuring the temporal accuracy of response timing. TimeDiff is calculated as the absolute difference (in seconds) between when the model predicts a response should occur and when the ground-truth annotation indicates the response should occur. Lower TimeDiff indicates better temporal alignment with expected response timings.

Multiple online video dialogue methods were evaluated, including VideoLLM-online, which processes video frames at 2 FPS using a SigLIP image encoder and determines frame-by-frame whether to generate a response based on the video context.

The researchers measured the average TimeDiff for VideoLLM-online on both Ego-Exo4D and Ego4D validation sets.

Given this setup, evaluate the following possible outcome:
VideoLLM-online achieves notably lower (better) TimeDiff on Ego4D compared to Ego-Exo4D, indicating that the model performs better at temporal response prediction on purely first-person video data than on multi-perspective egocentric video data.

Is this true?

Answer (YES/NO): NO